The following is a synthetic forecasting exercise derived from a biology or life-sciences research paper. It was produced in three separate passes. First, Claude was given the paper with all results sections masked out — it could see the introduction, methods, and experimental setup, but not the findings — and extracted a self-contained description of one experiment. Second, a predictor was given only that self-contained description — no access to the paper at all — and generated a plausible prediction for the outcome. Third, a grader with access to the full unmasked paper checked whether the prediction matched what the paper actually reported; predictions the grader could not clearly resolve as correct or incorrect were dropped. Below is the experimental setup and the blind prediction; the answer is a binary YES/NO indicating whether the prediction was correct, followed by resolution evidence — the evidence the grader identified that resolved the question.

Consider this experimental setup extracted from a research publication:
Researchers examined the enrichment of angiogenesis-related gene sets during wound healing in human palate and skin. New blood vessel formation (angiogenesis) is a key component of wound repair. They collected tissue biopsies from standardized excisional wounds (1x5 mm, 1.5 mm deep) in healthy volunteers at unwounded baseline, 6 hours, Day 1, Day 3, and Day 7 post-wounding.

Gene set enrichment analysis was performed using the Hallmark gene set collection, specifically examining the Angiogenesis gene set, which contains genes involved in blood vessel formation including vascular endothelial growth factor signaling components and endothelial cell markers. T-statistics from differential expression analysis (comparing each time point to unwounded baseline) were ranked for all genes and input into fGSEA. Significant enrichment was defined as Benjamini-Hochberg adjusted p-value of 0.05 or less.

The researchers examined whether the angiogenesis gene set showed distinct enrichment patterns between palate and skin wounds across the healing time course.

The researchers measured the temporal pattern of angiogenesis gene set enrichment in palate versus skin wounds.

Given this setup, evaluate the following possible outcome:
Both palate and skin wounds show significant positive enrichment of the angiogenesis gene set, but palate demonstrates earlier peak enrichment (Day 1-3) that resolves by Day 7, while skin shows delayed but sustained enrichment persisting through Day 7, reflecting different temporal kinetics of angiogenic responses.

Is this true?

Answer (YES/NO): NO